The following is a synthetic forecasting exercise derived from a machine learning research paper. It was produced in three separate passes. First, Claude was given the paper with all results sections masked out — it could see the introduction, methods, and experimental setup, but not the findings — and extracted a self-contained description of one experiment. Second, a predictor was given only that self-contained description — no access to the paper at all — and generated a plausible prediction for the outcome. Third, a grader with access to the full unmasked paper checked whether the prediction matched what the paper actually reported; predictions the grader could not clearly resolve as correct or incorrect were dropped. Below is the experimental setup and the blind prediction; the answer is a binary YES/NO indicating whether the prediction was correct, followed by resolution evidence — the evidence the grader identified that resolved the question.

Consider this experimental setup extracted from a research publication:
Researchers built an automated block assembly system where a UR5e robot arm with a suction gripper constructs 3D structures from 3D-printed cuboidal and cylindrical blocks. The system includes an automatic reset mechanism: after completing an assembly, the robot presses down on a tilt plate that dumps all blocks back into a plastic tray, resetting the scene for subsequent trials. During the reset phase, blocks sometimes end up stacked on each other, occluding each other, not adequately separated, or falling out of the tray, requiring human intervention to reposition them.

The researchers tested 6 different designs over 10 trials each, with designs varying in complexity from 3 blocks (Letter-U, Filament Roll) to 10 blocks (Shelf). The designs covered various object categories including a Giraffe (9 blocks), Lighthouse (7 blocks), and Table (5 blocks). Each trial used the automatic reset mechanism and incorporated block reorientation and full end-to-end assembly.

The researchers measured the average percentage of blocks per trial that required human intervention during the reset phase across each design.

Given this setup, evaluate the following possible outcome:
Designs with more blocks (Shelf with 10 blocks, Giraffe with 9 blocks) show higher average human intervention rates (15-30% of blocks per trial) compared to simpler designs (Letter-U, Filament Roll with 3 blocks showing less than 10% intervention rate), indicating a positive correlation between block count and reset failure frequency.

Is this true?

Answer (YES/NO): NO